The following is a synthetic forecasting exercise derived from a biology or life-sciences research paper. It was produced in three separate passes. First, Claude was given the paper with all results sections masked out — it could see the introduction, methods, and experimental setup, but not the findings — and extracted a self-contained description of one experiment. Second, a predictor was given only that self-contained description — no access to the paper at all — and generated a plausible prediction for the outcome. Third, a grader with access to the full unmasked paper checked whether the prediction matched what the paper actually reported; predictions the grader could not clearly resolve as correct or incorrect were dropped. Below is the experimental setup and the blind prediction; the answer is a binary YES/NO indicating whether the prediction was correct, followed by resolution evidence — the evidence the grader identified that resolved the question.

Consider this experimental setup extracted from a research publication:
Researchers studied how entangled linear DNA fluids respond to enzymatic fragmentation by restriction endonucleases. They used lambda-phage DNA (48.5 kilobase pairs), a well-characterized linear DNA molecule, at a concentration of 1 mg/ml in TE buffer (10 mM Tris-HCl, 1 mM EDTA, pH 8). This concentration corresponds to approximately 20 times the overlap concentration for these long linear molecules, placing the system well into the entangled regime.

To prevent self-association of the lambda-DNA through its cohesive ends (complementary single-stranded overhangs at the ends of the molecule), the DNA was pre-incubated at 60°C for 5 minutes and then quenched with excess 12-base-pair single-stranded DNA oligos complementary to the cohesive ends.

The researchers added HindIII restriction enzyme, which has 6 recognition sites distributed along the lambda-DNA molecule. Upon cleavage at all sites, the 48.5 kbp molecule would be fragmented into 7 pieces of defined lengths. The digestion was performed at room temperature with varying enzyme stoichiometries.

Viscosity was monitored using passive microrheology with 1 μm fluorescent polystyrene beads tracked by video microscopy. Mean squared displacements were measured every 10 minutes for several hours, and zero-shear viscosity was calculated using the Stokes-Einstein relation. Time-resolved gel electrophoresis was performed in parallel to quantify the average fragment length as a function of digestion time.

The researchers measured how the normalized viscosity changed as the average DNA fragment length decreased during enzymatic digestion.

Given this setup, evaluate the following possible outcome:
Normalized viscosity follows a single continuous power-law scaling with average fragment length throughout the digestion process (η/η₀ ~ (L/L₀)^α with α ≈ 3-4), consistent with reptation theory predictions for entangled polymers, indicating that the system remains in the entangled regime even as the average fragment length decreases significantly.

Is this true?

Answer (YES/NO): NO